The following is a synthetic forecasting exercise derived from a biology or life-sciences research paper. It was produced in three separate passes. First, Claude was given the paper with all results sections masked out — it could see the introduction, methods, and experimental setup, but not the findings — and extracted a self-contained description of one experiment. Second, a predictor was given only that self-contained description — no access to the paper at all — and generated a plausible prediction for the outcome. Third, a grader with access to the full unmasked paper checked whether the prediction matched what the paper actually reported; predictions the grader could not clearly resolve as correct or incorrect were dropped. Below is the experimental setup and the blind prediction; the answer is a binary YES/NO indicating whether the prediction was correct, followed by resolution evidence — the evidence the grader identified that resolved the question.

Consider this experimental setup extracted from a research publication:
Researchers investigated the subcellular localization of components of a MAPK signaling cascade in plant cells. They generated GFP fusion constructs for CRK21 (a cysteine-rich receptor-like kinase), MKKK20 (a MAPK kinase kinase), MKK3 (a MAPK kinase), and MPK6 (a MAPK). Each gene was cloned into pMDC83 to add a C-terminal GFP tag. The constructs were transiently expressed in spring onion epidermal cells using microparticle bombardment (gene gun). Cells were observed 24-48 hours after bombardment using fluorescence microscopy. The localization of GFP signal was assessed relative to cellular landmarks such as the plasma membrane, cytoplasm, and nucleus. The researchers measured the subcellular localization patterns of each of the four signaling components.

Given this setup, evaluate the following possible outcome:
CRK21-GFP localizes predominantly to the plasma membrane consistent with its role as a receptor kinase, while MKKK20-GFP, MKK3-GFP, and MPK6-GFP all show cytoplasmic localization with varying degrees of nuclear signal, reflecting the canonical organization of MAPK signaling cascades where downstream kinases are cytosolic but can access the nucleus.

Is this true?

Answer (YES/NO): NO